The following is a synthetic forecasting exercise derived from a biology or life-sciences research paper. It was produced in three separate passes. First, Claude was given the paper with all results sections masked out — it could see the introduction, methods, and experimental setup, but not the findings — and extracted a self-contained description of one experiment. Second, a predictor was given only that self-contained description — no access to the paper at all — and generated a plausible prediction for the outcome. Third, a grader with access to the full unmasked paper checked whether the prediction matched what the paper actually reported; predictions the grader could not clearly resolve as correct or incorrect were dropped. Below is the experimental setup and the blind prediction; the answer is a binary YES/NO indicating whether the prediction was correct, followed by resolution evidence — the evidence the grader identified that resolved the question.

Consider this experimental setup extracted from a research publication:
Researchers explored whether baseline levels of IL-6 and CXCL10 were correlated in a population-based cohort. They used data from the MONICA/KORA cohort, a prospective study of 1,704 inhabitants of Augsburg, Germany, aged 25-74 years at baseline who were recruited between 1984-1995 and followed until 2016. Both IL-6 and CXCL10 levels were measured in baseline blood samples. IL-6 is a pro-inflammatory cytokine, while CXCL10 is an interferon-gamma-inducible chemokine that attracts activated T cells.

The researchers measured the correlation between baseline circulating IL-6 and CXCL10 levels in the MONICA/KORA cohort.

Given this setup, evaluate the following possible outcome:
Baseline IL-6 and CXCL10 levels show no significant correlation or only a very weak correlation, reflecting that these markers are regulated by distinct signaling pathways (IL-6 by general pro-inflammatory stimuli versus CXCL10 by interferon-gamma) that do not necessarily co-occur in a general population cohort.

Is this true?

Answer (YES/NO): NO